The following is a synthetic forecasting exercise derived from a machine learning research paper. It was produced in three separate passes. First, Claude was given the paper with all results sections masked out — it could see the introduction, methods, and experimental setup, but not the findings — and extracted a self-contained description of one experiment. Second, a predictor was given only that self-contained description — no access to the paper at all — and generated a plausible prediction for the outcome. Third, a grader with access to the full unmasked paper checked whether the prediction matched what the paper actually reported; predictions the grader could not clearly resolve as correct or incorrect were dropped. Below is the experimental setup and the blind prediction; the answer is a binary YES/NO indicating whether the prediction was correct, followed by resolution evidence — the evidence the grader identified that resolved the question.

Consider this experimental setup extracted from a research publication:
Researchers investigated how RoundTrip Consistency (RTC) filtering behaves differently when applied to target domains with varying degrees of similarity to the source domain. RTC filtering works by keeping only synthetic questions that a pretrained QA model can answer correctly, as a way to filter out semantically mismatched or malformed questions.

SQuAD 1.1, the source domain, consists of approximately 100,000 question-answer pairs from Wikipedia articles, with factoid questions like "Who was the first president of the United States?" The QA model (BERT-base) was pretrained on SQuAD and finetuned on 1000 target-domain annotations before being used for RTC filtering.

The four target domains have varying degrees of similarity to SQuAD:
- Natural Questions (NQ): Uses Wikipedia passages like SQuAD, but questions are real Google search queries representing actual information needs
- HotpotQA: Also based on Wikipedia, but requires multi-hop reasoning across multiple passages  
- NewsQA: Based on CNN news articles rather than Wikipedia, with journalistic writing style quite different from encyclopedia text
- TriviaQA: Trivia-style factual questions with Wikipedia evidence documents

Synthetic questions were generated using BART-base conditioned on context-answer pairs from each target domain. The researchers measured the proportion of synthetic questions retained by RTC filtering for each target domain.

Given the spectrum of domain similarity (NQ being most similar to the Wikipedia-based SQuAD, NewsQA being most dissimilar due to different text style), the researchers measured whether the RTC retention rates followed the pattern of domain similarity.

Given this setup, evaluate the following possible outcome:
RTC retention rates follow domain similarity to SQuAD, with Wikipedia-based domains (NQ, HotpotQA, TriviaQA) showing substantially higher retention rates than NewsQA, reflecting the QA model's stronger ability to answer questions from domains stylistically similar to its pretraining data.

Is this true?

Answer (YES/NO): NO